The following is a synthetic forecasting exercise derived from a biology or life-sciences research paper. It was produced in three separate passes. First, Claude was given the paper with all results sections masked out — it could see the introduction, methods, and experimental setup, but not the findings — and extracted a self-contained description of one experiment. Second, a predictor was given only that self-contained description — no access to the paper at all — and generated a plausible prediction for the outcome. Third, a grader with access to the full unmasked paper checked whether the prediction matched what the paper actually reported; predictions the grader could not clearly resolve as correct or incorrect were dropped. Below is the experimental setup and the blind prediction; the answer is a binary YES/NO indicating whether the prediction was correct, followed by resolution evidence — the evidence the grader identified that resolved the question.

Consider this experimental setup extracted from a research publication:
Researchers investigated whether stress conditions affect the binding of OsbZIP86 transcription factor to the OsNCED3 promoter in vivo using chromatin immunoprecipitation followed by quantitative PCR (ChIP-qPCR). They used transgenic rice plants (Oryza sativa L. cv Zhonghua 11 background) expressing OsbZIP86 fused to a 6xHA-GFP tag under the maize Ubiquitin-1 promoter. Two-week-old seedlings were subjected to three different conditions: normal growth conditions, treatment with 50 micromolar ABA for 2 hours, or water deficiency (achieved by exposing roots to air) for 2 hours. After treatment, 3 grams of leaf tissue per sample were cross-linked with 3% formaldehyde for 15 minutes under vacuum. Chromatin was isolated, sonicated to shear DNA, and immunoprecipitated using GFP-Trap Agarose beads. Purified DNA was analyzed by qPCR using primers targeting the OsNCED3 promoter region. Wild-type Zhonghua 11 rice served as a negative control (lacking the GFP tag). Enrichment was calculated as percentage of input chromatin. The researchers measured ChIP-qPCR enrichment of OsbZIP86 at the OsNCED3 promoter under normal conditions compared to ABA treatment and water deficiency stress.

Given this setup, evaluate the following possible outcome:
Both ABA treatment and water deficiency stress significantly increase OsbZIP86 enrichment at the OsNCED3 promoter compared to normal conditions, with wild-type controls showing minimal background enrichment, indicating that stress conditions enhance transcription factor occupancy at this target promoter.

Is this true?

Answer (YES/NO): YES